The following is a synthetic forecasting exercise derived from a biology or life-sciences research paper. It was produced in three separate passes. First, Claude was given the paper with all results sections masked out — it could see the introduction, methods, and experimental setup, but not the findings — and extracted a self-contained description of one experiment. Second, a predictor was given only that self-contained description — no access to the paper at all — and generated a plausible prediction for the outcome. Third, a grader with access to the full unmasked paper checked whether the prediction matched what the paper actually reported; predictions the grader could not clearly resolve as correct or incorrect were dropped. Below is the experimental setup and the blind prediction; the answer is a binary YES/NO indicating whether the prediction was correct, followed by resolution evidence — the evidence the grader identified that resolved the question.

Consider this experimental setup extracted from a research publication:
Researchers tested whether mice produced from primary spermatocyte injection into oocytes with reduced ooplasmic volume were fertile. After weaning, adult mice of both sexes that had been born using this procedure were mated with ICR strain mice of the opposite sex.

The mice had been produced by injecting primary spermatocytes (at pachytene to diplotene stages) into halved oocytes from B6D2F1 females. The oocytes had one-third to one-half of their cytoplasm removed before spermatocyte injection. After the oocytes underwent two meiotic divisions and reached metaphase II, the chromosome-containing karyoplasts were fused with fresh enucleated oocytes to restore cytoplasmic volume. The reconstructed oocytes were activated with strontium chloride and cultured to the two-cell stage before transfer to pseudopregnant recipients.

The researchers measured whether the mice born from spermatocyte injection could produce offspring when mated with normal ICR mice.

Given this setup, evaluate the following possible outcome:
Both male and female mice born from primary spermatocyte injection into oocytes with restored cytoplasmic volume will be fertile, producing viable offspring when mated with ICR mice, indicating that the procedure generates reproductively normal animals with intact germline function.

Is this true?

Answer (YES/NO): YES